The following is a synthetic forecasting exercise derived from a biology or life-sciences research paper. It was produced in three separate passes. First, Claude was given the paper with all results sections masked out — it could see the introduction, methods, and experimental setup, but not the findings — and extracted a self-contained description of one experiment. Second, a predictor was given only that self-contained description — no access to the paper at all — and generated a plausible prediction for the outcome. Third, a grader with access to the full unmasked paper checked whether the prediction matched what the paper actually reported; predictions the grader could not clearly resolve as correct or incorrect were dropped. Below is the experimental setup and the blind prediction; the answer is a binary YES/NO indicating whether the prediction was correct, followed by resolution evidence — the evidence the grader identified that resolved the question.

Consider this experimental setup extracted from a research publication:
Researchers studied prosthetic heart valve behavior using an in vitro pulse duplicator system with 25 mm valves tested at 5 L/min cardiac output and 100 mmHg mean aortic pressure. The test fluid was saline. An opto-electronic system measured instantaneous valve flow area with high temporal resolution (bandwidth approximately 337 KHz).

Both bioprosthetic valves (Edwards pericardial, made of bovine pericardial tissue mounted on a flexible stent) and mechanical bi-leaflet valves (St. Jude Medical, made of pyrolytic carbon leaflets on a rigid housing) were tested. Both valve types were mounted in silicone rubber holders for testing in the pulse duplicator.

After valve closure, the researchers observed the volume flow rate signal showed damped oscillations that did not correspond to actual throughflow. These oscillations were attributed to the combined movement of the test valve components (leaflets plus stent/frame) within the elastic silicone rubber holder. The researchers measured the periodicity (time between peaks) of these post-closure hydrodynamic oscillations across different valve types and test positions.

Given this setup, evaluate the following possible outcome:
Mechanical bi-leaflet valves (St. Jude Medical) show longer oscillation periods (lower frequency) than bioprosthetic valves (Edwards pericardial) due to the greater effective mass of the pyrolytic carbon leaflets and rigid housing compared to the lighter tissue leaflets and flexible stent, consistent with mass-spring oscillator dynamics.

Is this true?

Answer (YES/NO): NO